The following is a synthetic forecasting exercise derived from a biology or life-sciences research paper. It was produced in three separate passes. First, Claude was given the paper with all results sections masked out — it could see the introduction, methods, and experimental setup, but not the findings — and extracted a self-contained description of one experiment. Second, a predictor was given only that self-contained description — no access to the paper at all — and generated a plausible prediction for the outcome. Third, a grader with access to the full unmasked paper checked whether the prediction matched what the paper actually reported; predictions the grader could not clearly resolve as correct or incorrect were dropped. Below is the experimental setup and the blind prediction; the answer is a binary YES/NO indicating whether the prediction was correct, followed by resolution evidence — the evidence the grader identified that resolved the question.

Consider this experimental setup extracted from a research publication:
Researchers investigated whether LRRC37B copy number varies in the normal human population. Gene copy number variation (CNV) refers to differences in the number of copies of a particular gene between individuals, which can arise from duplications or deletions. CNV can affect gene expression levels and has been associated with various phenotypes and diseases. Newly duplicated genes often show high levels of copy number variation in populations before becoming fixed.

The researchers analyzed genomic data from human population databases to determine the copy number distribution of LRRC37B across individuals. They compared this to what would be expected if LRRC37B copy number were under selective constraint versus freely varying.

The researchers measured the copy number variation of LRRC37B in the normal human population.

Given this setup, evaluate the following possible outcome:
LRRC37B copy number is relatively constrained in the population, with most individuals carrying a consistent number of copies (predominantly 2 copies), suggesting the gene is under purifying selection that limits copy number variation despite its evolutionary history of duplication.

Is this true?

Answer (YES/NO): YES